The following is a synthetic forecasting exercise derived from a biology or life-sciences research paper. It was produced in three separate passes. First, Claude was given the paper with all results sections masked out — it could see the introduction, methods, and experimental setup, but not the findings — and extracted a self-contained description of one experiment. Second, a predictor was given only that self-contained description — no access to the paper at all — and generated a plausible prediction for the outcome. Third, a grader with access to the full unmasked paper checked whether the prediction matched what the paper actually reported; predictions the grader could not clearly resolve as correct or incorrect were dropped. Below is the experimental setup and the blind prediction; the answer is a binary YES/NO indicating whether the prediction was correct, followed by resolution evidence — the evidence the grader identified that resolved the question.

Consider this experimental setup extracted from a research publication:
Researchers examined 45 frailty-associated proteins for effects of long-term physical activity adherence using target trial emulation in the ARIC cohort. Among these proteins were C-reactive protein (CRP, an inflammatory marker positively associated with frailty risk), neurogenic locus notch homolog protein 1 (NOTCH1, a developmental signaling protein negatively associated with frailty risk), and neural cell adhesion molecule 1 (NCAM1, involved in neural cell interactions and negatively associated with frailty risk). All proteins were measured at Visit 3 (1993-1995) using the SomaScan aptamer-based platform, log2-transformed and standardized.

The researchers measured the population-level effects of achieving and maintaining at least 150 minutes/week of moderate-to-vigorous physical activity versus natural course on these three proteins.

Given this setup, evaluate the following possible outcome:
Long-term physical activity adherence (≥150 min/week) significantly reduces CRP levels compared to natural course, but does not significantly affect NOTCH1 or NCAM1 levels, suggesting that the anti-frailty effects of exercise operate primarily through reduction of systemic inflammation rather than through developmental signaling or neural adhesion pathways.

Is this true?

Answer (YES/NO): NO